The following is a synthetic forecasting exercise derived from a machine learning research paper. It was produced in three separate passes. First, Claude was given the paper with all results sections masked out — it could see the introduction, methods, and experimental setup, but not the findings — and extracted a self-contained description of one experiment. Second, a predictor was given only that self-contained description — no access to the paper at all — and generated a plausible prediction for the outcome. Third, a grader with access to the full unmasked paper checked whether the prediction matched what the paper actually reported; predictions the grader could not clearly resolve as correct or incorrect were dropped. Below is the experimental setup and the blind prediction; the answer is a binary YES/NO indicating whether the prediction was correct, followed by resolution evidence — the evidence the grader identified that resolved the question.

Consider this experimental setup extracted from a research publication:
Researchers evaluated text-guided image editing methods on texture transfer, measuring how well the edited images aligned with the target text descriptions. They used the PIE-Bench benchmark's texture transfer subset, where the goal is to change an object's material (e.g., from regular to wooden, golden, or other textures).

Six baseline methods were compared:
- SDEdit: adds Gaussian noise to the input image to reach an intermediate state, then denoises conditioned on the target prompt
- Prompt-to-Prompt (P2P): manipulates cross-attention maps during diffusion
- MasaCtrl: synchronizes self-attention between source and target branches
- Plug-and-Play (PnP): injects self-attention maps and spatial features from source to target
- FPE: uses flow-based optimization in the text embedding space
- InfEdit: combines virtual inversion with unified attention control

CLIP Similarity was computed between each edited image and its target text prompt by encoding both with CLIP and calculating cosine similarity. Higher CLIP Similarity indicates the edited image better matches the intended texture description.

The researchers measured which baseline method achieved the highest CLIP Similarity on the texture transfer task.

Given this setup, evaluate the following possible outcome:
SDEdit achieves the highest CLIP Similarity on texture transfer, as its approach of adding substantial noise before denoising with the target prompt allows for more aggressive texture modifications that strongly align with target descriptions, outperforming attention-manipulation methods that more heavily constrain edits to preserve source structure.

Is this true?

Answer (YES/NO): YES